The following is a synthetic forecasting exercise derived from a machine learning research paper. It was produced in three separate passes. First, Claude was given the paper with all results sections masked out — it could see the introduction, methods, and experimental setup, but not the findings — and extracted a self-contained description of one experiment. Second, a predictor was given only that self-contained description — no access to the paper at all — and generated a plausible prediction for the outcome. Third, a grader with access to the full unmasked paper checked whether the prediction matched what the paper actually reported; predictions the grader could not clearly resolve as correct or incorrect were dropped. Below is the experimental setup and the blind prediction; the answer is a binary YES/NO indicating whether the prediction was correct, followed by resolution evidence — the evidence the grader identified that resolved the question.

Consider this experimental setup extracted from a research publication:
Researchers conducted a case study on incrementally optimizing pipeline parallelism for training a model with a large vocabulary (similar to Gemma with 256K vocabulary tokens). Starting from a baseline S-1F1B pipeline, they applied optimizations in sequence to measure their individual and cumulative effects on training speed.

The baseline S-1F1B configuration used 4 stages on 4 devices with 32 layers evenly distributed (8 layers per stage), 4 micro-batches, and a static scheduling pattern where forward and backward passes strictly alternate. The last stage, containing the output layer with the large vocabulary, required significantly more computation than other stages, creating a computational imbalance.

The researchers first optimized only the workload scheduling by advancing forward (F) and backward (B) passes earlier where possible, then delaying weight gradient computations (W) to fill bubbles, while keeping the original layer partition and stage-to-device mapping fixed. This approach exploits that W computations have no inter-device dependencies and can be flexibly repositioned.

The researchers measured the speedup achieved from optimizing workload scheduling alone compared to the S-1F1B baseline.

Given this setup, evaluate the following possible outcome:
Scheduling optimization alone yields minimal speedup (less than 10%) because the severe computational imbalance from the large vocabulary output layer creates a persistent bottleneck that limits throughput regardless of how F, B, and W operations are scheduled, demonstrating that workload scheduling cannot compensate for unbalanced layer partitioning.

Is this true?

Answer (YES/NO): NO